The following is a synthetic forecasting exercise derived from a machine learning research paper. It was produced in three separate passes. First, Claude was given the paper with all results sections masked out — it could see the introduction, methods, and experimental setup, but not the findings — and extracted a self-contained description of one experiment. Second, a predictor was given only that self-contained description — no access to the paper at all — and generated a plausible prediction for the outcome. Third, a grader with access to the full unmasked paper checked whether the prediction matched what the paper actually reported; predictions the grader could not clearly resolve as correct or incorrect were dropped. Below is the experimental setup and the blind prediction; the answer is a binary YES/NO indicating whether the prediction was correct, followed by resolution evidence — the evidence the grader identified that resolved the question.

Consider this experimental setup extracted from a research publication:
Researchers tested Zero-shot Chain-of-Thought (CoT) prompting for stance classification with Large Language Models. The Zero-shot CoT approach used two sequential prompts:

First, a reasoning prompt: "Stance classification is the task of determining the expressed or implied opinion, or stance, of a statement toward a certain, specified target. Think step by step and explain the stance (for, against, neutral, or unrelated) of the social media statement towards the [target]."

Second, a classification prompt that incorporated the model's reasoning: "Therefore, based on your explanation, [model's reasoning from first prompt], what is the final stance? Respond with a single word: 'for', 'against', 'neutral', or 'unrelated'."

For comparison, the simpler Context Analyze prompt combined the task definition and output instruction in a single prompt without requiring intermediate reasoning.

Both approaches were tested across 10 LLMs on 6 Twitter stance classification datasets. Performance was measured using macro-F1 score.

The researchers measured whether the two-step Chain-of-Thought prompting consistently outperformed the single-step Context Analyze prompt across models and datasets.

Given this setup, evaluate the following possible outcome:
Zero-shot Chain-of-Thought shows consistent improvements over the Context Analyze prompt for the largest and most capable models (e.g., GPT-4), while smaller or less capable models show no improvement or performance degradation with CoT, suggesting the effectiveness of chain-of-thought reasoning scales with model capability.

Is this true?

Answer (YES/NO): NO